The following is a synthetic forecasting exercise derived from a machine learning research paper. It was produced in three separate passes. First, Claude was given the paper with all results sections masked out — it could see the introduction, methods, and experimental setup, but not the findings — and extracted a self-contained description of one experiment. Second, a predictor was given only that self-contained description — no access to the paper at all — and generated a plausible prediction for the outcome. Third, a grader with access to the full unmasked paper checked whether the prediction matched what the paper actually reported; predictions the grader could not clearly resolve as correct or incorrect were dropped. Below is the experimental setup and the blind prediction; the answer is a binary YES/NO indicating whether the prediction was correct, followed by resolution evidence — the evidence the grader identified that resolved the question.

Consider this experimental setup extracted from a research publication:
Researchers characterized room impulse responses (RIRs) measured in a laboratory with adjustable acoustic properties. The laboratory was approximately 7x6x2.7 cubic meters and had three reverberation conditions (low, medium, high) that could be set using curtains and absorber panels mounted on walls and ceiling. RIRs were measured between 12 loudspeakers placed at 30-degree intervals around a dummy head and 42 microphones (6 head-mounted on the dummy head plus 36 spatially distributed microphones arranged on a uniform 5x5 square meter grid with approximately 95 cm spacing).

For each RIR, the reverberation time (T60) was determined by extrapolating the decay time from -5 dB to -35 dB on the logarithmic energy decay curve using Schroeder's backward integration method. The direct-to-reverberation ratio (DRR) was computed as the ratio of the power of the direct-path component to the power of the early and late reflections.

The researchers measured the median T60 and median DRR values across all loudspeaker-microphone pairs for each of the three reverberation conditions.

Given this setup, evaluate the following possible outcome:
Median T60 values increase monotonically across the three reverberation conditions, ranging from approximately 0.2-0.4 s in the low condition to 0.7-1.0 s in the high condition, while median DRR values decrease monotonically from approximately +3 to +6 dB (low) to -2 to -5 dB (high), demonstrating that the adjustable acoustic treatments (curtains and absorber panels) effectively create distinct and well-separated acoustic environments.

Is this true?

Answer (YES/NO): NO